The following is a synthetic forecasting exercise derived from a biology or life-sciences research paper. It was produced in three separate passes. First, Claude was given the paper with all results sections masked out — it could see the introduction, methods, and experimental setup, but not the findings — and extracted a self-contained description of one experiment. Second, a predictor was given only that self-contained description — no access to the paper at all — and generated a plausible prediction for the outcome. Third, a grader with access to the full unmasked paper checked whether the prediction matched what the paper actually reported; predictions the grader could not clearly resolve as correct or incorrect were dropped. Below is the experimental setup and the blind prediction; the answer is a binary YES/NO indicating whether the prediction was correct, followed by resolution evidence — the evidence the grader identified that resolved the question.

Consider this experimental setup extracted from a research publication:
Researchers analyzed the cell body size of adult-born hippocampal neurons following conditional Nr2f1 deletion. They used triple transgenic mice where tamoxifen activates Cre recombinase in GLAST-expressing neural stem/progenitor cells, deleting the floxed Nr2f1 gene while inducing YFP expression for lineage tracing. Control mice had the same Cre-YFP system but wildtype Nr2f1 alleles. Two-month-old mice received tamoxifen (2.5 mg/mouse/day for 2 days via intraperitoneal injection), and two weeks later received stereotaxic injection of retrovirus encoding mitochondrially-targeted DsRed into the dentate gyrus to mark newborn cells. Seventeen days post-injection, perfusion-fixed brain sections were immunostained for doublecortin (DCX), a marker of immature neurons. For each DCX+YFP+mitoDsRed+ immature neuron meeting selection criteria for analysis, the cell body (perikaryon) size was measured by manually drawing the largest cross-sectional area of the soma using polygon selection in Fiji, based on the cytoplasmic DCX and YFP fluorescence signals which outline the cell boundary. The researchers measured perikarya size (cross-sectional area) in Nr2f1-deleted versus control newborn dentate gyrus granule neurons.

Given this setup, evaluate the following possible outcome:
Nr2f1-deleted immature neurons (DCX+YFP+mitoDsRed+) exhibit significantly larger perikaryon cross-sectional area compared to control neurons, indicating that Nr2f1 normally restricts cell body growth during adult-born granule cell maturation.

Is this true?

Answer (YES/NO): NO